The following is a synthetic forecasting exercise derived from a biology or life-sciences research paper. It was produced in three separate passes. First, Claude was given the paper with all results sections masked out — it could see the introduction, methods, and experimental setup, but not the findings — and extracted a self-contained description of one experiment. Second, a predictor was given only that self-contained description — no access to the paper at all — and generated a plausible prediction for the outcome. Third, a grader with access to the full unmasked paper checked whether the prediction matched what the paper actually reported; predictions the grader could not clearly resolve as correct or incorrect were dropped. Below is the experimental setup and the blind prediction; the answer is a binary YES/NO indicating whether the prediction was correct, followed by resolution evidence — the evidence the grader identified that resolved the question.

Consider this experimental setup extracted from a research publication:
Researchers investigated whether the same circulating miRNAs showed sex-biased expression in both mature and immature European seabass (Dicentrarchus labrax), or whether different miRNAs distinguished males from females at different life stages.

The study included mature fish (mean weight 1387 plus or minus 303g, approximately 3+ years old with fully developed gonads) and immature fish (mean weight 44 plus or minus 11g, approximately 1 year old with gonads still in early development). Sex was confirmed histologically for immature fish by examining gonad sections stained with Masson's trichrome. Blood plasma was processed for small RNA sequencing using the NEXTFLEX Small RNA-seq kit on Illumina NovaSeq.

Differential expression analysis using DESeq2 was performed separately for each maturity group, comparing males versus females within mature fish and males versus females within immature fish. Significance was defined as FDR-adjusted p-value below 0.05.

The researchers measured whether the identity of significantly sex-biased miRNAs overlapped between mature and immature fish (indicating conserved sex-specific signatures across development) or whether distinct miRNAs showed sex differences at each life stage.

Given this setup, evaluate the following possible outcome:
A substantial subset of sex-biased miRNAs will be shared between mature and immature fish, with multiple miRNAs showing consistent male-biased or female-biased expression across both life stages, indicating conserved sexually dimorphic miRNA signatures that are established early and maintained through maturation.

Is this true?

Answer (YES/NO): NO